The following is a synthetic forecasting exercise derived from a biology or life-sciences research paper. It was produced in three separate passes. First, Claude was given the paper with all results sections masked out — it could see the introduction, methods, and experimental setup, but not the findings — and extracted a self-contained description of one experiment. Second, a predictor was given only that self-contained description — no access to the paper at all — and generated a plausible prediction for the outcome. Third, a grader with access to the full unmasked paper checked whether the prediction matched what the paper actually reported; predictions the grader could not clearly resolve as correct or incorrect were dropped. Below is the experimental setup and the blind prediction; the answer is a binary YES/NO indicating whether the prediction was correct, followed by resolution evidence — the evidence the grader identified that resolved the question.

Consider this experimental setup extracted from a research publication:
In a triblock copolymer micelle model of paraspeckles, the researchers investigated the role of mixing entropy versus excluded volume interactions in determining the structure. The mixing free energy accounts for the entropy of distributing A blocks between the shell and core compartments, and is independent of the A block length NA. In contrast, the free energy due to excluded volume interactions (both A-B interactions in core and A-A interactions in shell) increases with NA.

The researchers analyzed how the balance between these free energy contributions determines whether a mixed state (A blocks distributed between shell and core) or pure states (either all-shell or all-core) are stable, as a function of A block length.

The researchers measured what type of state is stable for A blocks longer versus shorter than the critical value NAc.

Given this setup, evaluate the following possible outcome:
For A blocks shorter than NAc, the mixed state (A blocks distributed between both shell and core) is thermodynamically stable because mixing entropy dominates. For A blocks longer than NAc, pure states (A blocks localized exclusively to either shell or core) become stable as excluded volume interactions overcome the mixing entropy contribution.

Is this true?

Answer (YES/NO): YES